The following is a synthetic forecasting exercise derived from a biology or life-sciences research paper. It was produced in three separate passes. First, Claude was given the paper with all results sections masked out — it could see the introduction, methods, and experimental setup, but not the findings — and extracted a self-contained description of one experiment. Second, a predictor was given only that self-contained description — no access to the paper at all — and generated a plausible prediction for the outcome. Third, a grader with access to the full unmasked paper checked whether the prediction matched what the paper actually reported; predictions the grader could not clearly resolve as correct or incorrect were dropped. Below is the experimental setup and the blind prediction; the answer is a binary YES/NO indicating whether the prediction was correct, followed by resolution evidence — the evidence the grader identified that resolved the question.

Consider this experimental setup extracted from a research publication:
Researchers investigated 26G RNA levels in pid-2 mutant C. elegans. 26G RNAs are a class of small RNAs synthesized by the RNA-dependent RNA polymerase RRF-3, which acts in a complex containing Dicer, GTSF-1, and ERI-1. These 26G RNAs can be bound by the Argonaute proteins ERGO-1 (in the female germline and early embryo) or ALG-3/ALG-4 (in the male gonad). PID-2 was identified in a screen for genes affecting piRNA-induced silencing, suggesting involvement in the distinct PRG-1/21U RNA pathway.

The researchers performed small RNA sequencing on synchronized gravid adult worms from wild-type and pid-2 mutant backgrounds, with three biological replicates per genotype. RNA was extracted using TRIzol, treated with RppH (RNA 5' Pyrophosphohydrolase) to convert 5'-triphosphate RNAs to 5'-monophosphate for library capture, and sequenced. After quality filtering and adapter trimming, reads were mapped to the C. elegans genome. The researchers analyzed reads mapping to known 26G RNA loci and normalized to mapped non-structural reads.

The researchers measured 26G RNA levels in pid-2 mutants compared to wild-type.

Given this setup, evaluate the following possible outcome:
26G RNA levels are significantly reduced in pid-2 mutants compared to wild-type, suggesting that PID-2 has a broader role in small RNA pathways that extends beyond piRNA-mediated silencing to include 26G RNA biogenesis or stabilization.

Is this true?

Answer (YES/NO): YES